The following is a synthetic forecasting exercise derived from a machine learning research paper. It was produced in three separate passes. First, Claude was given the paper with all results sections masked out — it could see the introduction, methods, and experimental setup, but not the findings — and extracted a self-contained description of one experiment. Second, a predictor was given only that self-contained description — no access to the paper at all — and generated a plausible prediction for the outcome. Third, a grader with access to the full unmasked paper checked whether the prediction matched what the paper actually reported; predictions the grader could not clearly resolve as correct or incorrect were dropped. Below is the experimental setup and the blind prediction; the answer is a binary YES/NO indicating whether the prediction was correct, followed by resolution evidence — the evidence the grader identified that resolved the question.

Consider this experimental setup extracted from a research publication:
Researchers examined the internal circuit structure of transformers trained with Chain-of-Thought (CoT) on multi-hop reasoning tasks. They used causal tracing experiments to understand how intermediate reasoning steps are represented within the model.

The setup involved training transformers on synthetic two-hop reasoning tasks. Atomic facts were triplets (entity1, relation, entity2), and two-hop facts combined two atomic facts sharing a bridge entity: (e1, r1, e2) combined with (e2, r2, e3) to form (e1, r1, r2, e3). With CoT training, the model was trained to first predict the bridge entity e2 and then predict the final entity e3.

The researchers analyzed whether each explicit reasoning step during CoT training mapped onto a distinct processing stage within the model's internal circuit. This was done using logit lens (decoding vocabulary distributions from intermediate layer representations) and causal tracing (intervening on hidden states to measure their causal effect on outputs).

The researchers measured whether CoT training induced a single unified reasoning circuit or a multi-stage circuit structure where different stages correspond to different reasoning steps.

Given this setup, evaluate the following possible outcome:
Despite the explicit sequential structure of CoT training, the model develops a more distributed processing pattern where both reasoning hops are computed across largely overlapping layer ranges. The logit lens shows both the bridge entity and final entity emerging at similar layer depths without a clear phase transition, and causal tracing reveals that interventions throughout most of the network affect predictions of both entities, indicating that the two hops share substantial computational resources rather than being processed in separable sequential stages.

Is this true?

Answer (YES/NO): NO